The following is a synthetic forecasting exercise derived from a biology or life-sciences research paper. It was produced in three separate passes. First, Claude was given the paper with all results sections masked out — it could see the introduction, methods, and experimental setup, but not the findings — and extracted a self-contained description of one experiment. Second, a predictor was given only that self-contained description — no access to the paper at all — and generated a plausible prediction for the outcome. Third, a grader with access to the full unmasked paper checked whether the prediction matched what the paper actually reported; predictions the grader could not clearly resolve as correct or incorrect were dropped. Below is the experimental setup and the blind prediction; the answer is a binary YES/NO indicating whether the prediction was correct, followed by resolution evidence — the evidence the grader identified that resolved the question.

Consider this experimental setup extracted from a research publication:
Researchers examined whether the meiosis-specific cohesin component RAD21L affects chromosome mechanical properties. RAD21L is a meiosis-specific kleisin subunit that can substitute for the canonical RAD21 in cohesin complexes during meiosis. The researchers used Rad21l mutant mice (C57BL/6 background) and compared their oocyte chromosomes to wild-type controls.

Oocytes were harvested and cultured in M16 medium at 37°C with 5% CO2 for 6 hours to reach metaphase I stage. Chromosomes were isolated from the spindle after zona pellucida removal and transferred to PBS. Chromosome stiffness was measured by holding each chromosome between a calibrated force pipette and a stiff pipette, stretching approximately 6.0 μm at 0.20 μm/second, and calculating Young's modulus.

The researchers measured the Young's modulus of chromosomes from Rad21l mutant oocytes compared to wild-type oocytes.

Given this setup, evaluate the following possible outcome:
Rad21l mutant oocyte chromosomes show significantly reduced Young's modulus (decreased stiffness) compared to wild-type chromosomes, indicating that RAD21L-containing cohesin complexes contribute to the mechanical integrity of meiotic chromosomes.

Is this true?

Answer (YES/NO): NO